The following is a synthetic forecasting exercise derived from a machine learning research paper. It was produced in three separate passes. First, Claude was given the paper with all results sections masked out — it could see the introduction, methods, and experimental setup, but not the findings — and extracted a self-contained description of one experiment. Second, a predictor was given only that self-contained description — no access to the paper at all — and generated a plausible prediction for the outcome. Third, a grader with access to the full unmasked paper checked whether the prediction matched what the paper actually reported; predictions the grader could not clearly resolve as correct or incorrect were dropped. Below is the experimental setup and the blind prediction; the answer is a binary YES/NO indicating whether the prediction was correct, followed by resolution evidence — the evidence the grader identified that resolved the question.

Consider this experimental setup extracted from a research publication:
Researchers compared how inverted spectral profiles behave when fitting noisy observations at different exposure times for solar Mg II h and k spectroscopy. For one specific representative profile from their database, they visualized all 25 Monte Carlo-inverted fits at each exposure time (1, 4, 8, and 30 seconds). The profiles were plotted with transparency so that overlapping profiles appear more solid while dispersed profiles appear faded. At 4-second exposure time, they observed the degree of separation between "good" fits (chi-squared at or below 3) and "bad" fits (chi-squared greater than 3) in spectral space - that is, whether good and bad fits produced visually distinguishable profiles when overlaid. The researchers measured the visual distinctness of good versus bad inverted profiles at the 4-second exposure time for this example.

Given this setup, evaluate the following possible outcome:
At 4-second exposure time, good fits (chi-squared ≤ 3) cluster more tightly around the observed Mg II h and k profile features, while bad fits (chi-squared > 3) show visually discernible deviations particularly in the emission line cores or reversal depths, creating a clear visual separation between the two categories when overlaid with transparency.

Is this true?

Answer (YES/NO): NO